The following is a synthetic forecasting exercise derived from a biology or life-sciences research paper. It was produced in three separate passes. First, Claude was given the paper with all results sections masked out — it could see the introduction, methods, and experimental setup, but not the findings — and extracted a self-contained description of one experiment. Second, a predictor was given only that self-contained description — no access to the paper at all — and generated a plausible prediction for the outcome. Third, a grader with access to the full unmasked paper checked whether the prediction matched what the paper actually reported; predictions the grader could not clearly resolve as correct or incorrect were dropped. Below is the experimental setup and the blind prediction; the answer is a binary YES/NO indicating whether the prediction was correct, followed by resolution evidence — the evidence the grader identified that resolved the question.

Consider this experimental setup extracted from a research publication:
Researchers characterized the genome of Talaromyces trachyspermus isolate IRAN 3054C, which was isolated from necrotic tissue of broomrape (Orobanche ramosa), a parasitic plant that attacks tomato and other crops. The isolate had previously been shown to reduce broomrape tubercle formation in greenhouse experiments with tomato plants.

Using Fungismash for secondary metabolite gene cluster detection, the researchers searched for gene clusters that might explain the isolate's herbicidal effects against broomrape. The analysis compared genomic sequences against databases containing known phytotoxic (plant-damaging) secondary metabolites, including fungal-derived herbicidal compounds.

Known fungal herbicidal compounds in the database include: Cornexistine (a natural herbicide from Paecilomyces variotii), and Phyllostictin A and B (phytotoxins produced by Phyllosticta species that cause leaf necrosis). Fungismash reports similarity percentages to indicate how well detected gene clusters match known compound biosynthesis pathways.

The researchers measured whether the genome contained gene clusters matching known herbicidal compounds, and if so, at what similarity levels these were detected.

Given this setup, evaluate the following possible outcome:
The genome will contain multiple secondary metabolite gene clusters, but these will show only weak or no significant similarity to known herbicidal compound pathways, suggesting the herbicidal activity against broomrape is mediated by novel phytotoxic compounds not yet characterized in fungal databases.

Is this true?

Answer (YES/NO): NO